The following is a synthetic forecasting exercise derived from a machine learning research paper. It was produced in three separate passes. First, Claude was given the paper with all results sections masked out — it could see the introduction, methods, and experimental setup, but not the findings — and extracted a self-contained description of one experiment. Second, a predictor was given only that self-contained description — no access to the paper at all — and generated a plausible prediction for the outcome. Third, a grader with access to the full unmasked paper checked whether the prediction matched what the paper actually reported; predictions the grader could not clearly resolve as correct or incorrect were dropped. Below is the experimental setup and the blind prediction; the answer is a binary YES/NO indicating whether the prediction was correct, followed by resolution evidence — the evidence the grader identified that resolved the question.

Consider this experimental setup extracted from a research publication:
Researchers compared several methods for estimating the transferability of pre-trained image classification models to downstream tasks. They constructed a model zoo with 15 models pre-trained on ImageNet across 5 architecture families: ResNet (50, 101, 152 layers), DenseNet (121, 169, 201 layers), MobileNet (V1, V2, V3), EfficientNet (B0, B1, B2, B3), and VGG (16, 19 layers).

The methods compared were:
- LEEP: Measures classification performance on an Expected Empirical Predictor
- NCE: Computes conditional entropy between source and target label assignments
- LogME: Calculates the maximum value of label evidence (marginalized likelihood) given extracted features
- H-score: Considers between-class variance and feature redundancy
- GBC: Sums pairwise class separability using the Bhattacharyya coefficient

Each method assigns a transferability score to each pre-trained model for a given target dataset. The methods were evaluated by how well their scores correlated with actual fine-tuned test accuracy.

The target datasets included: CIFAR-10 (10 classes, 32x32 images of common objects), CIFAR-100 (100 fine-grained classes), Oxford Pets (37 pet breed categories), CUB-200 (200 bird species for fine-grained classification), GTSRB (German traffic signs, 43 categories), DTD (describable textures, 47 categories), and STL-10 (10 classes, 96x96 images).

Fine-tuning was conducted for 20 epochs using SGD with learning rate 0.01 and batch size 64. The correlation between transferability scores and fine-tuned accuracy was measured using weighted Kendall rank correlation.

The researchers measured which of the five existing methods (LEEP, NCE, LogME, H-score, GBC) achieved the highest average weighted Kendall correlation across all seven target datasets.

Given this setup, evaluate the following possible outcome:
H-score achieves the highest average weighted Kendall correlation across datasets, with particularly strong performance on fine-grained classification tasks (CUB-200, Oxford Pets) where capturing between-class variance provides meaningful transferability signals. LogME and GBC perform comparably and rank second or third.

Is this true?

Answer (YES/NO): NO